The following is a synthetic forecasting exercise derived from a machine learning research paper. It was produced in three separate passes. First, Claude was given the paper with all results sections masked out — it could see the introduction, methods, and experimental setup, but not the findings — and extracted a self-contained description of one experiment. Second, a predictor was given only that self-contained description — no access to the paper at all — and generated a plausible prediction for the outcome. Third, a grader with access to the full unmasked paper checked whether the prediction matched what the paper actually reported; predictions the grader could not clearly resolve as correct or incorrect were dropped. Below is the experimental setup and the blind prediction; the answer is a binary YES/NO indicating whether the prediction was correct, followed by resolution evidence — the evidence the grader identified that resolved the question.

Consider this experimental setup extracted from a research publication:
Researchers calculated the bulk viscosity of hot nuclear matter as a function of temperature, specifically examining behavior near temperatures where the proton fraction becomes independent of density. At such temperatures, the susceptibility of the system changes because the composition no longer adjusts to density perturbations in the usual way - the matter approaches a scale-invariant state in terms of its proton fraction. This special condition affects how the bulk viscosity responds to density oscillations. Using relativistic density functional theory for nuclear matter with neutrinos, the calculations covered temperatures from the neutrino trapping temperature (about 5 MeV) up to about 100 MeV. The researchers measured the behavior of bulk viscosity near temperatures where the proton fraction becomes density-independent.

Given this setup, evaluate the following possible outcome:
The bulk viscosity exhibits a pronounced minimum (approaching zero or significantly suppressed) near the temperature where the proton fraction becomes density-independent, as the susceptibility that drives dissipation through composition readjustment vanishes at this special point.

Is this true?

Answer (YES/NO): YES